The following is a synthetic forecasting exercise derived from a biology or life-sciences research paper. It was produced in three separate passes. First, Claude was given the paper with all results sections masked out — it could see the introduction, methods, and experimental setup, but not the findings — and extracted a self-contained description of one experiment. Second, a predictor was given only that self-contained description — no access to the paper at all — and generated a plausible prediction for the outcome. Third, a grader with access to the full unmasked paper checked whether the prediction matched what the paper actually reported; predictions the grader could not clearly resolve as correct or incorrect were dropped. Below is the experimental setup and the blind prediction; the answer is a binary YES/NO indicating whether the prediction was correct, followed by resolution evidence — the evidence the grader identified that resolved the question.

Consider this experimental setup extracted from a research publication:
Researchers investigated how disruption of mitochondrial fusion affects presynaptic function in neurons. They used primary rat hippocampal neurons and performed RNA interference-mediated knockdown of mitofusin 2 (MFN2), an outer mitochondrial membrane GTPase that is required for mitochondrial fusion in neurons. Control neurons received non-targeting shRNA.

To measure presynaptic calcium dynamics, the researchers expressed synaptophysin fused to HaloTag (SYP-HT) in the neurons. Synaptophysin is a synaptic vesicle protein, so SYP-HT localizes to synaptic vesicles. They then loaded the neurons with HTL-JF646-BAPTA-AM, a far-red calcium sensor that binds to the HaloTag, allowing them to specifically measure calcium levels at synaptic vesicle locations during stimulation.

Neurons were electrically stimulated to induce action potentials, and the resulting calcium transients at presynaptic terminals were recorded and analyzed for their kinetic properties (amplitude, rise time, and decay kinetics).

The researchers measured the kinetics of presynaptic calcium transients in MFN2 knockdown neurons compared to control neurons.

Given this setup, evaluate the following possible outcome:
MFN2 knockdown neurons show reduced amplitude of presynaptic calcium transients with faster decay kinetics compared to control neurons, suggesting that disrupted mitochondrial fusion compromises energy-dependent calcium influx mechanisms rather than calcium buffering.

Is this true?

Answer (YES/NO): NO